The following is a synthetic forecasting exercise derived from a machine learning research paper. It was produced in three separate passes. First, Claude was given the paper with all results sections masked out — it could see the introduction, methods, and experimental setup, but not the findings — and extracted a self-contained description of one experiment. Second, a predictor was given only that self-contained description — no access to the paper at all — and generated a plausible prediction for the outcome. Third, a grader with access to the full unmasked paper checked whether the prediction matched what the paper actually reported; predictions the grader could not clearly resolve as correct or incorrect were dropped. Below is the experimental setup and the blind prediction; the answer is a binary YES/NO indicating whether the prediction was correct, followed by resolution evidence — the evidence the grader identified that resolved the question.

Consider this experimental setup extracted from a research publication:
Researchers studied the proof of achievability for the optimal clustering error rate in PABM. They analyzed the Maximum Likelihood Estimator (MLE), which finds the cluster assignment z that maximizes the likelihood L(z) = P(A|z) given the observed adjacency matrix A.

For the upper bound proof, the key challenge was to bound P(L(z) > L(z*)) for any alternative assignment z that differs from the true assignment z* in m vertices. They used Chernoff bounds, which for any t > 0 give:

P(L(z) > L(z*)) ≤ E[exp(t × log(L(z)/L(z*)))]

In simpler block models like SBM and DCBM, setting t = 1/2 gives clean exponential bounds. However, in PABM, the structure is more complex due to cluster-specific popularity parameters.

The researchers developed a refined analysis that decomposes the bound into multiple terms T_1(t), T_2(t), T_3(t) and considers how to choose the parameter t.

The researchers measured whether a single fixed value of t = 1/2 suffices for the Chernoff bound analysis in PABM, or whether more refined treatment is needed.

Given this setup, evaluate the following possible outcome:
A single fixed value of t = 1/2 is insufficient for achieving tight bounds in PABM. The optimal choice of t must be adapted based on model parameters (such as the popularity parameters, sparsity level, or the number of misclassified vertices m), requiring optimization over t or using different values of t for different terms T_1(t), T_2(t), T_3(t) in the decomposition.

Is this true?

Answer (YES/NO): YES